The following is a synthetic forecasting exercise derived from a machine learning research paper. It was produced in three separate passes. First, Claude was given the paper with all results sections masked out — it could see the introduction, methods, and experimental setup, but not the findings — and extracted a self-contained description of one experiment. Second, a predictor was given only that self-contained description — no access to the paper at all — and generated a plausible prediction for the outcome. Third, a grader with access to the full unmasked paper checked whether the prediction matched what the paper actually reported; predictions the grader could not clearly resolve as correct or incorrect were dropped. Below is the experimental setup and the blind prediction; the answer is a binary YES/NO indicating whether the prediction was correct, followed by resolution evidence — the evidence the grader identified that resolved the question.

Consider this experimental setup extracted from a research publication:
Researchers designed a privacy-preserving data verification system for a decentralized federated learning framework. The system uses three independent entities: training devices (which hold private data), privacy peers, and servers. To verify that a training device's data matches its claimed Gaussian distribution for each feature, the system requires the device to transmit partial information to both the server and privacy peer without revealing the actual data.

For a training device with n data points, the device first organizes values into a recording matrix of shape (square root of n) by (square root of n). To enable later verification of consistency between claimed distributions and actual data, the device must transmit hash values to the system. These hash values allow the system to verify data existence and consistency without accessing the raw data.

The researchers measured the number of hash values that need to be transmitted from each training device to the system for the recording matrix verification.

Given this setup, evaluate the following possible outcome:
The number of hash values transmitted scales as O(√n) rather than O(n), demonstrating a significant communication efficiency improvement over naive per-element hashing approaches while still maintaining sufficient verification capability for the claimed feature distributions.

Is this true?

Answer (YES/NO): YES